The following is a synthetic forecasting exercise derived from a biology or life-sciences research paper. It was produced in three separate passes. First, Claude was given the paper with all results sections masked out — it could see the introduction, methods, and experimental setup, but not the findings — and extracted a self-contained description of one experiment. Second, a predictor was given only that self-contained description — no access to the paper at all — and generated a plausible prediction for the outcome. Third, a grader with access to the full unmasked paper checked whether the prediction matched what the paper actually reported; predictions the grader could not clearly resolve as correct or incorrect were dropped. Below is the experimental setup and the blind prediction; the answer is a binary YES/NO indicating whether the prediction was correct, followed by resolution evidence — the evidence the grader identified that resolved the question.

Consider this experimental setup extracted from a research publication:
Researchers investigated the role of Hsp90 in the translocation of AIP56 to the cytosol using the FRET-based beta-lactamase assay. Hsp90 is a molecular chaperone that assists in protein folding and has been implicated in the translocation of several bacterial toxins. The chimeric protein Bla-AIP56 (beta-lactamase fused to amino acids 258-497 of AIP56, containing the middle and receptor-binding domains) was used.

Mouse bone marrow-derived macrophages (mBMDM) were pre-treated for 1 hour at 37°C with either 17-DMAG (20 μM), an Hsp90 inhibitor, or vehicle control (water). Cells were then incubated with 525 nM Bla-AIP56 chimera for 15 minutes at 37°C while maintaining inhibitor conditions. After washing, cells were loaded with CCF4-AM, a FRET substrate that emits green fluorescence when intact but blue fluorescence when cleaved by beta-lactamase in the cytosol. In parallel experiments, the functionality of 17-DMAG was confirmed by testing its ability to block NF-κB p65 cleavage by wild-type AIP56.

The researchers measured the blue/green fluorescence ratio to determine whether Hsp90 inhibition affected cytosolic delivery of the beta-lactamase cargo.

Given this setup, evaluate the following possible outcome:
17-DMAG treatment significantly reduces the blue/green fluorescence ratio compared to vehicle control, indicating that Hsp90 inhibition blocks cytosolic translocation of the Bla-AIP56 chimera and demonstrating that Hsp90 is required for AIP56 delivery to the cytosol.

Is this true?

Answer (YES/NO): NO